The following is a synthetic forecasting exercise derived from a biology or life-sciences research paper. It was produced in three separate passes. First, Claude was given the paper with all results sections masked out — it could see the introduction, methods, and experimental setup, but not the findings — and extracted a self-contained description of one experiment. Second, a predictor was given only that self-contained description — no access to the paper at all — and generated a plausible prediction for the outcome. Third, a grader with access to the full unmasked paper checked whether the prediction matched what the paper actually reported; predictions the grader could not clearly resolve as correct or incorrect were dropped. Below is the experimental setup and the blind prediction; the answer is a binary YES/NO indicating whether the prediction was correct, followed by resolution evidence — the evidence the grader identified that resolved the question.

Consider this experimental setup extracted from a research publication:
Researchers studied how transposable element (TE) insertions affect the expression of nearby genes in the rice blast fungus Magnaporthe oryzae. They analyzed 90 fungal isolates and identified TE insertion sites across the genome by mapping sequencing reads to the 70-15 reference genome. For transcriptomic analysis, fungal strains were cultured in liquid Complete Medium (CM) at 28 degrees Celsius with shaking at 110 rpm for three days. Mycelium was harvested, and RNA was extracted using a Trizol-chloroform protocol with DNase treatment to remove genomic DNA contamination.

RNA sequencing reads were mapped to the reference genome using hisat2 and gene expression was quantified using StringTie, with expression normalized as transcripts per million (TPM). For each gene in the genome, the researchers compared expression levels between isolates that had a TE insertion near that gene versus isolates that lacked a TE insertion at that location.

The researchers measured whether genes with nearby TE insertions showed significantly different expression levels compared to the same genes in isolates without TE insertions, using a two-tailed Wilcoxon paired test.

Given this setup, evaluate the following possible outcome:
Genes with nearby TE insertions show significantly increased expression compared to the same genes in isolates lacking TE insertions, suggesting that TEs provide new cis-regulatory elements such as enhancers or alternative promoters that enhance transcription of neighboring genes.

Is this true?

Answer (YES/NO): NO